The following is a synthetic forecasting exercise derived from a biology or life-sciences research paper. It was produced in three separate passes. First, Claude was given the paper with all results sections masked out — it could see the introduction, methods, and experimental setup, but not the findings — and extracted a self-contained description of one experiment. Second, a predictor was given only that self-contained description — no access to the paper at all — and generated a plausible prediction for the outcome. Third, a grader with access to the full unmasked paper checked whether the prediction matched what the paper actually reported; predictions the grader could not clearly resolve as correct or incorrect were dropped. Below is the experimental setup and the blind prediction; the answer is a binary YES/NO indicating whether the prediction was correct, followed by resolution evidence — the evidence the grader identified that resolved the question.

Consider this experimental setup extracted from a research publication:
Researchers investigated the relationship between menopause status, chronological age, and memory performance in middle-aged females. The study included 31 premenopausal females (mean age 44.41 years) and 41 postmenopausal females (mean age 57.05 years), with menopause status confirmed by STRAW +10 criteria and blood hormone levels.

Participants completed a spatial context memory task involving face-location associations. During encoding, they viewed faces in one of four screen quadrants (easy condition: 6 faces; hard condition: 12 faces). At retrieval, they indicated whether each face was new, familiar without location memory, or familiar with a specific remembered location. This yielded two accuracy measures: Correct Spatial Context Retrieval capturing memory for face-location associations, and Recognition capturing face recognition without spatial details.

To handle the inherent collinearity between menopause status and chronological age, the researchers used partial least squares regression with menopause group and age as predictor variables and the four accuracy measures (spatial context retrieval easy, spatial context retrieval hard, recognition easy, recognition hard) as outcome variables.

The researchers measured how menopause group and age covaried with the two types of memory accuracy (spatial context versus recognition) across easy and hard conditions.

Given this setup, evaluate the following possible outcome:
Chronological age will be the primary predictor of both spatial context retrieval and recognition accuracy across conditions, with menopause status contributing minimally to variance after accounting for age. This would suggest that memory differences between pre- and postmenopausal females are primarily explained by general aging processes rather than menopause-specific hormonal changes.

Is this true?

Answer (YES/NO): NO